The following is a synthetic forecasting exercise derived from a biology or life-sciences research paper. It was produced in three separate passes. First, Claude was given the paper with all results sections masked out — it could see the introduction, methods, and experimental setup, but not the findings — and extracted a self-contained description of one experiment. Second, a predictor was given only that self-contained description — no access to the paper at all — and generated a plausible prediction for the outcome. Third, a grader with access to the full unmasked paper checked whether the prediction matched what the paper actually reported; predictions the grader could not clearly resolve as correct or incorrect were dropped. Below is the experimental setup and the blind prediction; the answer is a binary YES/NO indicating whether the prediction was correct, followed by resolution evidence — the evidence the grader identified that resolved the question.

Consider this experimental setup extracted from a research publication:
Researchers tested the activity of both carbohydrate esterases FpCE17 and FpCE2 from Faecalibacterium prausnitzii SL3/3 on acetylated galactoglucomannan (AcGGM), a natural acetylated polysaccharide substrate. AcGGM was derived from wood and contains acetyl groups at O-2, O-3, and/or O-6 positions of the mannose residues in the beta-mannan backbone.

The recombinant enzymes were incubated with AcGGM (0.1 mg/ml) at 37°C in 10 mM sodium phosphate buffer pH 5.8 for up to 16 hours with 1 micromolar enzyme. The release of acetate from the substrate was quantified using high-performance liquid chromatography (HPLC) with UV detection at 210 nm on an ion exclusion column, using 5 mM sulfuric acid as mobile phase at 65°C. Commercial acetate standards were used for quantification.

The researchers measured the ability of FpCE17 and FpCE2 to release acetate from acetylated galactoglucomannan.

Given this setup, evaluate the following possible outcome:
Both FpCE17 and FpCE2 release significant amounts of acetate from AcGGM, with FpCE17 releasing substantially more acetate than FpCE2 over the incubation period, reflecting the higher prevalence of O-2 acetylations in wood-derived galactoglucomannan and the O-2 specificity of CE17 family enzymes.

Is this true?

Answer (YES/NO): NO